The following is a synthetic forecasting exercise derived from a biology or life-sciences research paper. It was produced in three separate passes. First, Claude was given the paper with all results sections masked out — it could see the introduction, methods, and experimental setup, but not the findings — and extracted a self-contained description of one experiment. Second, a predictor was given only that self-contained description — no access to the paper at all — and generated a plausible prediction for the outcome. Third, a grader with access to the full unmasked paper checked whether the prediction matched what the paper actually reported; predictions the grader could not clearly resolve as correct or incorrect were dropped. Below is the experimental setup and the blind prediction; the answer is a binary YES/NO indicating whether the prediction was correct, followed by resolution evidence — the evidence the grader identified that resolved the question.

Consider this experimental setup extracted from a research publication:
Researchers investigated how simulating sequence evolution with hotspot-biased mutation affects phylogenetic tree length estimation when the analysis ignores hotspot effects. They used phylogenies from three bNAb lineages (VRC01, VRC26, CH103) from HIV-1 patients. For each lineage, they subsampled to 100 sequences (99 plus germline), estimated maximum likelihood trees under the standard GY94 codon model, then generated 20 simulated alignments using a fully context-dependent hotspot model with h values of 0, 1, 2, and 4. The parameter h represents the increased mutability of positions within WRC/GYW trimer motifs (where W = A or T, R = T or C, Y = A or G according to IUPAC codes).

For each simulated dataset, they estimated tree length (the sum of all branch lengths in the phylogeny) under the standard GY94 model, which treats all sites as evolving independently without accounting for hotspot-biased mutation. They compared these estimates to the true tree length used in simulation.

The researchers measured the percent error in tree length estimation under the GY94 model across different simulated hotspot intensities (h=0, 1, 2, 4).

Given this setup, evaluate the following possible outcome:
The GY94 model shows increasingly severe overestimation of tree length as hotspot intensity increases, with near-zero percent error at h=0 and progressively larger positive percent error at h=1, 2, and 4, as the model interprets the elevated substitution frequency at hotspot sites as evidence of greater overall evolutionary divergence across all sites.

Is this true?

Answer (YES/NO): NO